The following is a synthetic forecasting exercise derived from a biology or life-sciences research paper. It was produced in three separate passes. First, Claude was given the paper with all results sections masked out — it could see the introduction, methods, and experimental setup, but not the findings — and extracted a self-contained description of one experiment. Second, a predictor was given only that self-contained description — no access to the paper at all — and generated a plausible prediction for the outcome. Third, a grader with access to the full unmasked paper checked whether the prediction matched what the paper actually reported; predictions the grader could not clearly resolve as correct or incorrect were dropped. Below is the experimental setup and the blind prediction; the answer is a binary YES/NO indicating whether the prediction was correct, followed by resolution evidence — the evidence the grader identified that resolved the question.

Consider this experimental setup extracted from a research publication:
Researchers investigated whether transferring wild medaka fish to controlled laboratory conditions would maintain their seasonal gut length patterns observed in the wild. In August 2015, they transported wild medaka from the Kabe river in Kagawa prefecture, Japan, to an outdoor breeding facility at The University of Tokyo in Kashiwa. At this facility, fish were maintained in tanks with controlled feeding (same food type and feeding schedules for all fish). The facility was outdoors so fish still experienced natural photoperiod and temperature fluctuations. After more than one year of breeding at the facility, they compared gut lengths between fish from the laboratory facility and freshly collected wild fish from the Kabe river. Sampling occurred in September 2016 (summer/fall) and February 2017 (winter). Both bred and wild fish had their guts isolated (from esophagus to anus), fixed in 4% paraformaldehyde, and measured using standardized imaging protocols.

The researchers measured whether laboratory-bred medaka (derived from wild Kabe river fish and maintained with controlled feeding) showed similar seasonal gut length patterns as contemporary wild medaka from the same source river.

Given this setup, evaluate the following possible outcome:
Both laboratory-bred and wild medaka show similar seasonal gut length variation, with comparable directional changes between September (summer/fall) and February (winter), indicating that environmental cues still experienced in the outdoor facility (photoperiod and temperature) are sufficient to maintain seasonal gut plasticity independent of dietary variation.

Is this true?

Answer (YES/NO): YES